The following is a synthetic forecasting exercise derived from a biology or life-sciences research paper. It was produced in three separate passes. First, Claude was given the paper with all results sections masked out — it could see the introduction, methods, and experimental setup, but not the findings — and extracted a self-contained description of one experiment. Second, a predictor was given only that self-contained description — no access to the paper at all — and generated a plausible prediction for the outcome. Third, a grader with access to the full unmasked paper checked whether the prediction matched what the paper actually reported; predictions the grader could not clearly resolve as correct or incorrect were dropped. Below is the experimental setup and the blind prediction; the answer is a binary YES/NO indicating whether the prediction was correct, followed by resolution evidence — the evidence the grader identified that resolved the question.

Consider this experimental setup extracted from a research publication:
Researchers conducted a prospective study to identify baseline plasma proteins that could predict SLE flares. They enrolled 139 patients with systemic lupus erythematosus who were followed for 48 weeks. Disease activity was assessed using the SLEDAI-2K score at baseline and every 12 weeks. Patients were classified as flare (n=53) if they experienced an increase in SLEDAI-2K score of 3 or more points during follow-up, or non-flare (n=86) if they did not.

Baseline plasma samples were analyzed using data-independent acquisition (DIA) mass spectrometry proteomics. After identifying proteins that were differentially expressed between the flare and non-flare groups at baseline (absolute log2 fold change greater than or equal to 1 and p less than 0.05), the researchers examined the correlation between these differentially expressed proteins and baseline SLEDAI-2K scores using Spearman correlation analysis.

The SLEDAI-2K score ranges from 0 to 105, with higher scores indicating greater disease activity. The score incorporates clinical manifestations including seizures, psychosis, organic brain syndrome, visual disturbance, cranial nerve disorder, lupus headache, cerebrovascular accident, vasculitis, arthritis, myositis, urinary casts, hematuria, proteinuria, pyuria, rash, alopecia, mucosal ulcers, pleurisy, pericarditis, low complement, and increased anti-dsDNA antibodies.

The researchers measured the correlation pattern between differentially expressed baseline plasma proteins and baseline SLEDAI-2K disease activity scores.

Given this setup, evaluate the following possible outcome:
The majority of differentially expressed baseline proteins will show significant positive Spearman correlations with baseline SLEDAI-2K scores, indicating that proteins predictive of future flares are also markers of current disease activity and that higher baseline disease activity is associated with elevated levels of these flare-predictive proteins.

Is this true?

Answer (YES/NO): NO